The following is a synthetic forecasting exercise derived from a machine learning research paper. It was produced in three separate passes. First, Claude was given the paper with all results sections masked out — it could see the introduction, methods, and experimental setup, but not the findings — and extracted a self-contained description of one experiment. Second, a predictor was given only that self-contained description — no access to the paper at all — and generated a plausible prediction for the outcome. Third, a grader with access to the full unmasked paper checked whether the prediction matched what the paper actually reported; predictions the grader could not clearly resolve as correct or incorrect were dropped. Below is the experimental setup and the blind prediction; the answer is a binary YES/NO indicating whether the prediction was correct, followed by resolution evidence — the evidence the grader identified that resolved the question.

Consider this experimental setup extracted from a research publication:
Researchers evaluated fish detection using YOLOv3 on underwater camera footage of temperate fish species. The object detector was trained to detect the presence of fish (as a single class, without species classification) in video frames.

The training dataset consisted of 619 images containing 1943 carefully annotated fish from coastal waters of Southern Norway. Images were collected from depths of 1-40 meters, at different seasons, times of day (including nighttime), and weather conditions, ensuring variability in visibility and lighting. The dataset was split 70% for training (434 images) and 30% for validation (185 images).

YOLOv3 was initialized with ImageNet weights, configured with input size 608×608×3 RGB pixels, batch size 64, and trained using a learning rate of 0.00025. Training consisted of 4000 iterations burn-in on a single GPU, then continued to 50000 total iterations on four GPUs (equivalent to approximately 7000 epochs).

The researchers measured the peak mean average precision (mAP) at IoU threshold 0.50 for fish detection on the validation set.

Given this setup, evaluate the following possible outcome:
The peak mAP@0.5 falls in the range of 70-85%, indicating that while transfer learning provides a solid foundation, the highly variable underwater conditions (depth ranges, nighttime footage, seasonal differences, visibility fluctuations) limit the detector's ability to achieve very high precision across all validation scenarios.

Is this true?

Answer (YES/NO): NO